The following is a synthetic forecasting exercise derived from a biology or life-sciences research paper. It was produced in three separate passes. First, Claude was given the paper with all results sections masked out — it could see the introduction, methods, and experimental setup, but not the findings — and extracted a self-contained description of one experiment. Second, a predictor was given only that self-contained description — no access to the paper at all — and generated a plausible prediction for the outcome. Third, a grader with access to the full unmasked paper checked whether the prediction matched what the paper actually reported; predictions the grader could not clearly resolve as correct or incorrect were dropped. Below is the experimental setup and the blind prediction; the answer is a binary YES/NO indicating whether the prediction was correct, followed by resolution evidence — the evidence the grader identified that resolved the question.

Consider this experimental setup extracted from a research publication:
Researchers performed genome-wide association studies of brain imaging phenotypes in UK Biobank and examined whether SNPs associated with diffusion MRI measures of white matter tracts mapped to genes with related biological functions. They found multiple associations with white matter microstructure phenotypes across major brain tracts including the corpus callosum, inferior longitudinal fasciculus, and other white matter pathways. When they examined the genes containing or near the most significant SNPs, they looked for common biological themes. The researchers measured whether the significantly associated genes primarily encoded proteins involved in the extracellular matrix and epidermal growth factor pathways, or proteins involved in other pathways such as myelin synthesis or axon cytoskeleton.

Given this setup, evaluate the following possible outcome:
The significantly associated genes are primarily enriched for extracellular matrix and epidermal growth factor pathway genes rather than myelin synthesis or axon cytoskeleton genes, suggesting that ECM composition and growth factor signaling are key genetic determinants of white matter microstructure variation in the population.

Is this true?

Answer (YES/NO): YES